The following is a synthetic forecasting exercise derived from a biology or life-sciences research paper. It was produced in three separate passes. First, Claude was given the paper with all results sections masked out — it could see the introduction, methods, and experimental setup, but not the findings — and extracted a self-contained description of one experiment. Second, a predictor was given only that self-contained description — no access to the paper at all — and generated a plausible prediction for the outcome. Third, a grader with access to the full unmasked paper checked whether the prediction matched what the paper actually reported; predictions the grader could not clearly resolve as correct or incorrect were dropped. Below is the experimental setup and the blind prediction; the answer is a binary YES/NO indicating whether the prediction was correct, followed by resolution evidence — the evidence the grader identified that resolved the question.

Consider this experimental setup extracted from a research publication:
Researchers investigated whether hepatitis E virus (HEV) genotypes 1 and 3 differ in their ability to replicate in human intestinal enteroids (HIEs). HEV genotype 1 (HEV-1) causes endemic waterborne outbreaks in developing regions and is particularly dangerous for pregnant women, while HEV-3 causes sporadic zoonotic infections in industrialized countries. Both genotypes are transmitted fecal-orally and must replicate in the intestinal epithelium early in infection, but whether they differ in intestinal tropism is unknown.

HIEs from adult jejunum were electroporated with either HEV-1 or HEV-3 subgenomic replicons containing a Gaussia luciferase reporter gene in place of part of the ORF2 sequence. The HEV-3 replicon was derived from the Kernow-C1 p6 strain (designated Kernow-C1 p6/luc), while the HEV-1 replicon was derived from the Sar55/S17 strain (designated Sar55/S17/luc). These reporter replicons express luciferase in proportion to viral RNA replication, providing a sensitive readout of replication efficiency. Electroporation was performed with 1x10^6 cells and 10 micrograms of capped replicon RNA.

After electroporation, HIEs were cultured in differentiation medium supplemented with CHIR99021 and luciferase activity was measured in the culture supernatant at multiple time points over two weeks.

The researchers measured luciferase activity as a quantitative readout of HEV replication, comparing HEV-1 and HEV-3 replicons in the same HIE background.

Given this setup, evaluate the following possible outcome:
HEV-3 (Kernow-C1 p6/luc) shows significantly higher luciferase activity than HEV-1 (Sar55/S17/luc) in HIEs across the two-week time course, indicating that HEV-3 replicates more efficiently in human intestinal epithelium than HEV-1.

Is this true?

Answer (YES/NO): YES